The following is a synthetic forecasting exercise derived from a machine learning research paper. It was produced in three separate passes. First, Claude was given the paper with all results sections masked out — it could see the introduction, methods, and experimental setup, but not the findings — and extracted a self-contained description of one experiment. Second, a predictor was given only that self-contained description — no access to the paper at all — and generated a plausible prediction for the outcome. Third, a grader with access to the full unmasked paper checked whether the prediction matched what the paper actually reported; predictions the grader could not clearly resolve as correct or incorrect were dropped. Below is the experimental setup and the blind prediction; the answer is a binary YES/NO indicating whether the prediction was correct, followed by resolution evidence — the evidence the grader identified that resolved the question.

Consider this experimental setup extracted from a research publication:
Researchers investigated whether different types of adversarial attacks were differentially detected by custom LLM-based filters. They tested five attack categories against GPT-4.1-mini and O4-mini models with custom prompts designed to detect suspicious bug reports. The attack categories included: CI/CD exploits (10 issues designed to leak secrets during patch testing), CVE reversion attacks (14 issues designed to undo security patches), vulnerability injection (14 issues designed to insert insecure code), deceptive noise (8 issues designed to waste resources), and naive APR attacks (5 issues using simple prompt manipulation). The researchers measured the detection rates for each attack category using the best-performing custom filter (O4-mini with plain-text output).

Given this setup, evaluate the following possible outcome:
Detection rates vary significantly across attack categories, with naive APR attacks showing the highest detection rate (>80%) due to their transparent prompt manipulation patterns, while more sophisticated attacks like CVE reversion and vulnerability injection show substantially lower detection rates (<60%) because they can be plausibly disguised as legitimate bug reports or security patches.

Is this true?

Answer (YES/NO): NO